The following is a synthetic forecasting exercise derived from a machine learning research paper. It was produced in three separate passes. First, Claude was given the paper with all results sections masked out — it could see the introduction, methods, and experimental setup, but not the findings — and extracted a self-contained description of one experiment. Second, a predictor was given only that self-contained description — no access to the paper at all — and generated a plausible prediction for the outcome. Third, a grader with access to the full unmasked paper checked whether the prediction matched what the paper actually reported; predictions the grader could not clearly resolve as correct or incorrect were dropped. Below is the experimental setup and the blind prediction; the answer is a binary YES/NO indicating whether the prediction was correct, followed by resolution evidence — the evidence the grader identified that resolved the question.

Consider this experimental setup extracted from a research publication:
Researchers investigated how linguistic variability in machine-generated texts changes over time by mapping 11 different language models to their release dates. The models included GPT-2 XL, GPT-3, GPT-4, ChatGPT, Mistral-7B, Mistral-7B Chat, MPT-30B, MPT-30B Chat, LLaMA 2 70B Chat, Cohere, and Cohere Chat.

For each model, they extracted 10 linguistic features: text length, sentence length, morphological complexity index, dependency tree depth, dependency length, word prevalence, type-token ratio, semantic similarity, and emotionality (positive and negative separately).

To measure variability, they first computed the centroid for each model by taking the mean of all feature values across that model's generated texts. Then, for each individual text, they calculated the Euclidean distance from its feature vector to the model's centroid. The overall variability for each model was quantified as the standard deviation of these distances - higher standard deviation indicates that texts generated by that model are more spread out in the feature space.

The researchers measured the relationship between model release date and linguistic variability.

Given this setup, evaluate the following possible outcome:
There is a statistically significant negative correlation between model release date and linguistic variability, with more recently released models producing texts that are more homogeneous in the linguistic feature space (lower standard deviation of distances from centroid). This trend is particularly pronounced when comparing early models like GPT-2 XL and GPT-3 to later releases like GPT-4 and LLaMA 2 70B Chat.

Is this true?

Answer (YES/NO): NO